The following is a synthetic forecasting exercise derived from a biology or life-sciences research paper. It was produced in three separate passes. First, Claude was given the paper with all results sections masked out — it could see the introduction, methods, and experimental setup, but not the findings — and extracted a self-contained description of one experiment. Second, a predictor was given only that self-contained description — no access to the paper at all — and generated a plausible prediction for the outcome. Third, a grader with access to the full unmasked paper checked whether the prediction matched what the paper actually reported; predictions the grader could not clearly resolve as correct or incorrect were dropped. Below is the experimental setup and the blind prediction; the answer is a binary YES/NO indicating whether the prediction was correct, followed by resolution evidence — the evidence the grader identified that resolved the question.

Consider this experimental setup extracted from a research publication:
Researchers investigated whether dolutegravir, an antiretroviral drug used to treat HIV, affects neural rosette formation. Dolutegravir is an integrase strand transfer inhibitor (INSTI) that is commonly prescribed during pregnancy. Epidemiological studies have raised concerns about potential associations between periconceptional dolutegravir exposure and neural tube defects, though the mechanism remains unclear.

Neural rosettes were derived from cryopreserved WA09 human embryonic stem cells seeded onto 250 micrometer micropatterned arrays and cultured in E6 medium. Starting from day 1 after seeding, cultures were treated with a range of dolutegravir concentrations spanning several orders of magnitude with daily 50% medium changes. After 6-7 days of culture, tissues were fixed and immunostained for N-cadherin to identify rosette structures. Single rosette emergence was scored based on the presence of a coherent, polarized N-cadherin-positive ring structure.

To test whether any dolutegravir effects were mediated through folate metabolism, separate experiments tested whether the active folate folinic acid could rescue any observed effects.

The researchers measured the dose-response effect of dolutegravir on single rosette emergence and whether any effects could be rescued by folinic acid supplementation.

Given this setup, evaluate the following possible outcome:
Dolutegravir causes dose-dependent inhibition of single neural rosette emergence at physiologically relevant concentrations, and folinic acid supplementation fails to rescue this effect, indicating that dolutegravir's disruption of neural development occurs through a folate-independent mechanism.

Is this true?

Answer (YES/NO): NO